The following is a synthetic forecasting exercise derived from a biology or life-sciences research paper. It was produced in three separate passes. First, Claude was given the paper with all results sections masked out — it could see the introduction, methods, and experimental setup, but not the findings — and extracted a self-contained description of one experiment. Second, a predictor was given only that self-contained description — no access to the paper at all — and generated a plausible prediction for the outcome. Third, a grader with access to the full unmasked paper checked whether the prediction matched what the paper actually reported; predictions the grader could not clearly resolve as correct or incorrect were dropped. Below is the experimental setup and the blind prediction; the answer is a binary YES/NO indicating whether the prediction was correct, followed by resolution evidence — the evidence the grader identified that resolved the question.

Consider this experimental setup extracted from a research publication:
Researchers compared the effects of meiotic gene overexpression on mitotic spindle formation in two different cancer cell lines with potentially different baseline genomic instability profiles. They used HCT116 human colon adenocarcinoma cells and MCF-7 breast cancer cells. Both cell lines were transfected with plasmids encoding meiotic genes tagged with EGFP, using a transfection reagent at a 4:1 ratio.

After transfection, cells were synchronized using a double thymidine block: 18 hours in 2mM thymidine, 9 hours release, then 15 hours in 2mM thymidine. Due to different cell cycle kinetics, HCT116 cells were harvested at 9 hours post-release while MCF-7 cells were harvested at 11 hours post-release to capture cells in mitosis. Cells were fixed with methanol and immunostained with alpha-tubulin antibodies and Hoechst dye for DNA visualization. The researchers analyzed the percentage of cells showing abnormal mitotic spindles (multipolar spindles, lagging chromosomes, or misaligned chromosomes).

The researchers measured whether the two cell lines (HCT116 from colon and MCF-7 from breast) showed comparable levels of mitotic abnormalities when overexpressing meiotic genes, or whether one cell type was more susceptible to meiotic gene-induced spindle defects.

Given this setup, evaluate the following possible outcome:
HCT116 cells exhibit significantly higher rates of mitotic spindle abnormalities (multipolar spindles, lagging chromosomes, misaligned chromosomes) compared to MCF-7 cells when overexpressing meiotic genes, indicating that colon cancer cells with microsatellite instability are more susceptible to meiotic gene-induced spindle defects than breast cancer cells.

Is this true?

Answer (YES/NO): NO